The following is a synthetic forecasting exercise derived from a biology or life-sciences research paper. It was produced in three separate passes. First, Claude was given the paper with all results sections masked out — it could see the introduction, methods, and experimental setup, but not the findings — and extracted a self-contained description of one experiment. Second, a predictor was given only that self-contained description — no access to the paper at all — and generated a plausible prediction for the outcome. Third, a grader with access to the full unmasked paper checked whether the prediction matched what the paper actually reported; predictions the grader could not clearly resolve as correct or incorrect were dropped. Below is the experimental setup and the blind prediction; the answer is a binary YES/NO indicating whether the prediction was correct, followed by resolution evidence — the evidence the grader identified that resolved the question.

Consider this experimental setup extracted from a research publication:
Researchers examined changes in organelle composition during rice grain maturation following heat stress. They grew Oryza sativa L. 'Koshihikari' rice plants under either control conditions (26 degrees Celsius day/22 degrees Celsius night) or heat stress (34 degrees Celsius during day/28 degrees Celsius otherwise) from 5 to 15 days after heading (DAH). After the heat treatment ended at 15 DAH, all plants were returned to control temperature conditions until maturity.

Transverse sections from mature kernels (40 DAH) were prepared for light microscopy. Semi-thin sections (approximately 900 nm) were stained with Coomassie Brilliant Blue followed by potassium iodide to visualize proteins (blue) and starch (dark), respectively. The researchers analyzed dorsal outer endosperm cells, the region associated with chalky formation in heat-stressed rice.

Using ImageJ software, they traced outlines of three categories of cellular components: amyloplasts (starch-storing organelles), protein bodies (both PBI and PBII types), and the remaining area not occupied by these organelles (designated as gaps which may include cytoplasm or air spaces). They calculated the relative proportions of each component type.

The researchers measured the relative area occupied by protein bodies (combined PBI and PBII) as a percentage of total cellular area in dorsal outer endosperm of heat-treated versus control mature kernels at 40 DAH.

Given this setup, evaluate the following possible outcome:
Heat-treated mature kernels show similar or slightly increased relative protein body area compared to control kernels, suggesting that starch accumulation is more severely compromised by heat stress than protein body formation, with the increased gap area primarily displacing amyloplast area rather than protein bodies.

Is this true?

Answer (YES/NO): NO